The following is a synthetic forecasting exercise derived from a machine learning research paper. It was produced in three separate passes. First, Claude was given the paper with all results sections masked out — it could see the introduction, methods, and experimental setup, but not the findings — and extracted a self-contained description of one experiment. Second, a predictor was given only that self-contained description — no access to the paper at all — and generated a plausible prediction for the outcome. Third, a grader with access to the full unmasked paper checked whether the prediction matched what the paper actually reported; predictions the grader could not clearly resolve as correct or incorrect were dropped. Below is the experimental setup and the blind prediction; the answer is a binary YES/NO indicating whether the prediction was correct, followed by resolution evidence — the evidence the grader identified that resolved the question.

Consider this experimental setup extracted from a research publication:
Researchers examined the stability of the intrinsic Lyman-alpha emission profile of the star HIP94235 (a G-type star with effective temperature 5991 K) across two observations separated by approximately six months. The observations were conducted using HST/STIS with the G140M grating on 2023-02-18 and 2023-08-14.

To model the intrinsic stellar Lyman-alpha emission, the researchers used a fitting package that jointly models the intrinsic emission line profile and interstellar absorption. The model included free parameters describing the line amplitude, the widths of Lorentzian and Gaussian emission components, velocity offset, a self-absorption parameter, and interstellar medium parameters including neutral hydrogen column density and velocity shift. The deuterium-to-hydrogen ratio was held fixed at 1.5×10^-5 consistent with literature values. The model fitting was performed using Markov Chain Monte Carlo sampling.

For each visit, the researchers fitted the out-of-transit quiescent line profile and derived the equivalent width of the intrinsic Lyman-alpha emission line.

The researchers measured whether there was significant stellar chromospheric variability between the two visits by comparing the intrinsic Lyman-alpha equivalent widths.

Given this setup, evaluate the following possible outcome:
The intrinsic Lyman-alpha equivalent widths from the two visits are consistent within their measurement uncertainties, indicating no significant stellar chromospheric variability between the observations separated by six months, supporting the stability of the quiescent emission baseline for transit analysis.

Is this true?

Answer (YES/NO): YES